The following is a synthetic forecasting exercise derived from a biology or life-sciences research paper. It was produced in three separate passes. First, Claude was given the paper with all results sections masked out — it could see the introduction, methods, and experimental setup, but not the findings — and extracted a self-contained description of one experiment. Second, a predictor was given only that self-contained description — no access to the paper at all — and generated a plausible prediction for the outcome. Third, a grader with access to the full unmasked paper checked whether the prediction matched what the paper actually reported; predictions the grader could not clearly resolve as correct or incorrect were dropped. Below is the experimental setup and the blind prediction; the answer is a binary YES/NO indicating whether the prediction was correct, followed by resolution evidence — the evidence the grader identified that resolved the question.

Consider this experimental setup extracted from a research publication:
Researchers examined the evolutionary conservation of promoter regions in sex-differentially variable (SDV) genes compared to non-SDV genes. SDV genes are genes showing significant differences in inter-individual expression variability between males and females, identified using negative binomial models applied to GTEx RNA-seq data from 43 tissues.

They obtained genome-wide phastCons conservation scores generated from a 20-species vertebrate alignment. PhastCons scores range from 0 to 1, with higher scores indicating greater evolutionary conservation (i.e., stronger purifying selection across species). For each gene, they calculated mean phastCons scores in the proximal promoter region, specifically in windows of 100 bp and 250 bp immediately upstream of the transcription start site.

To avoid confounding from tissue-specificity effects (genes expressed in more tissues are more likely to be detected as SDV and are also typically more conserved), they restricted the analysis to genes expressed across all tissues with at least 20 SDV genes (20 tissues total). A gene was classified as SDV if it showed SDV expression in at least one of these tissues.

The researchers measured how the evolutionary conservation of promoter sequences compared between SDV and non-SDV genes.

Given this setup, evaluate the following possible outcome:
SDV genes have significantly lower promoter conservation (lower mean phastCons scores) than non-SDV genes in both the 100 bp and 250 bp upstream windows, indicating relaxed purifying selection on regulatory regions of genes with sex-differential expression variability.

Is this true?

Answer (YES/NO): NO